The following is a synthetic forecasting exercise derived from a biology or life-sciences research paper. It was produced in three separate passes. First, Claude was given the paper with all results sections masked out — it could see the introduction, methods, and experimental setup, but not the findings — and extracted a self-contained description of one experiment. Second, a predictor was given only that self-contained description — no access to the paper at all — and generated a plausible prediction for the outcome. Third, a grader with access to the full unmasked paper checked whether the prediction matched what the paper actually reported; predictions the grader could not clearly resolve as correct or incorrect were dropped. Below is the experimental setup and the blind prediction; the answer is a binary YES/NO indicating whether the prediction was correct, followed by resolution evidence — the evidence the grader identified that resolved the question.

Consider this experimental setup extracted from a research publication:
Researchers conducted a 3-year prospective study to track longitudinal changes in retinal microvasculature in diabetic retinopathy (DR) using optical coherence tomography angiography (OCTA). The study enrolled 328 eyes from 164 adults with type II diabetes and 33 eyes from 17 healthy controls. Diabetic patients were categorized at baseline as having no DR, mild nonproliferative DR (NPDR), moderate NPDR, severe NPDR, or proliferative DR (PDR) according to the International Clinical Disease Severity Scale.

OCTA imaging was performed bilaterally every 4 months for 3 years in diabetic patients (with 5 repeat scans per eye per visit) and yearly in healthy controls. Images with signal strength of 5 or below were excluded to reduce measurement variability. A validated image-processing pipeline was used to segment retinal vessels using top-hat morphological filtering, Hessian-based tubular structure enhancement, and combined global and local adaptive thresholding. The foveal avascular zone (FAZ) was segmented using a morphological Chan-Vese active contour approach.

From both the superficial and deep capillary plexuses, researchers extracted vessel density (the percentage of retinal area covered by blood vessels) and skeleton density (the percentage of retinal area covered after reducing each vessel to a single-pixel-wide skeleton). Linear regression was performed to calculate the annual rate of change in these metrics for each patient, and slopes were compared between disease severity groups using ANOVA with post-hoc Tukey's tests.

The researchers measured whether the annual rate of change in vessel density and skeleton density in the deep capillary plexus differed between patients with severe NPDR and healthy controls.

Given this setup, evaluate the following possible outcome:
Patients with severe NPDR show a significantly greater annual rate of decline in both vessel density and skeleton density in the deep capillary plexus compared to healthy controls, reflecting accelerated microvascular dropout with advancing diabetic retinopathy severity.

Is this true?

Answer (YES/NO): YES